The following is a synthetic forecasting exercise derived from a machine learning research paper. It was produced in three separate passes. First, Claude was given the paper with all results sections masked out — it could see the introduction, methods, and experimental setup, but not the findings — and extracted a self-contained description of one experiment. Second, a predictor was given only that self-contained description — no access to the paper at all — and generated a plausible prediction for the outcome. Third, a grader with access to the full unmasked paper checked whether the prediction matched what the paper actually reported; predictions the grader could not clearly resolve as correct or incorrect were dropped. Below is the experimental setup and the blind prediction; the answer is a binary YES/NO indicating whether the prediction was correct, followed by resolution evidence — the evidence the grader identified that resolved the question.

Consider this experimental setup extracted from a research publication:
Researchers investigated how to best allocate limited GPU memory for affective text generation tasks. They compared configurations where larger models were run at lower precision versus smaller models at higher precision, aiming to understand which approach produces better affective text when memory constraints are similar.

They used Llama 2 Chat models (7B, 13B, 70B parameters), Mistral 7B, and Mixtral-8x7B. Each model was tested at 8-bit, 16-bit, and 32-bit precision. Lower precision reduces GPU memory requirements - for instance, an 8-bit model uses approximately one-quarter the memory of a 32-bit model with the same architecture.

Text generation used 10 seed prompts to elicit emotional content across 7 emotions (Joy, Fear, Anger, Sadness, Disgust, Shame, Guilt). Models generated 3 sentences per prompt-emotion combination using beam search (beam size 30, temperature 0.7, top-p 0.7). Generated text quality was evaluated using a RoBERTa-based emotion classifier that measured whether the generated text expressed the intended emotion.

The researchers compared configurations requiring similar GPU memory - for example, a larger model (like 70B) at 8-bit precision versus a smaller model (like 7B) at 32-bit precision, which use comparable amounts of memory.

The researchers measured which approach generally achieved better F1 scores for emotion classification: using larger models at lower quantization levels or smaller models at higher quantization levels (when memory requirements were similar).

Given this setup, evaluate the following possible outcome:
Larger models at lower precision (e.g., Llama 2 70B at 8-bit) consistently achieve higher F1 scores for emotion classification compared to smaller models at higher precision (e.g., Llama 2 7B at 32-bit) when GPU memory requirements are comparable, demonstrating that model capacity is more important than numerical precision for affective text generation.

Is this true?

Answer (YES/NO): NO